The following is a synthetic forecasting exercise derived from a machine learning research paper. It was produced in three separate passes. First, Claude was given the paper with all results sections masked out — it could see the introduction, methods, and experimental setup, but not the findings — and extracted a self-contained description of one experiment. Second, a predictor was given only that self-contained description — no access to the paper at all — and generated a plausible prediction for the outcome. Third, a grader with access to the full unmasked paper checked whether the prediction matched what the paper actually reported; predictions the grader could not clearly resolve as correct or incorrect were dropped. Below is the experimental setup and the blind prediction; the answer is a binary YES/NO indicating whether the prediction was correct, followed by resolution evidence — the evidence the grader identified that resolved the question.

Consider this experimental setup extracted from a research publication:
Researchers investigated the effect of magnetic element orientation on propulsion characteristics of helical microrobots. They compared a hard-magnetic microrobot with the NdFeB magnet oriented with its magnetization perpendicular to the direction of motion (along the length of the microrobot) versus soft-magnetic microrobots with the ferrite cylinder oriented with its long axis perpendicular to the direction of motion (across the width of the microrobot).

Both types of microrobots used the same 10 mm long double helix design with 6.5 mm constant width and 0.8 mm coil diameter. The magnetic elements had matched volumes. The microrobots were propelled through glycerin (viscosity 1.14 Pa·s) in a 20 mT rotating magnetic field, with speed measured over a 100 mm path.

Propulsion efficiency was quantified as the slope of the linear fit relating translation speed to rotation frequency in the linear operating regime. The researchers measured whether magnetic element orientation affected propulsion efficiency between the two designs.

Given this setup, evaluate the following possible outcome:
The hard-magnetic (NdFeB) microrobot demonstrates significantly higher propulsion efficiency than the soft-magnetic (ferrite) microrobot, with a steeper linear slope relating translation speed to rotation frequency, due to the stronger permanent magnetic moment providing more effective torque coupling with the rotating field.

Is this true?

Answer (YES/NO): NO